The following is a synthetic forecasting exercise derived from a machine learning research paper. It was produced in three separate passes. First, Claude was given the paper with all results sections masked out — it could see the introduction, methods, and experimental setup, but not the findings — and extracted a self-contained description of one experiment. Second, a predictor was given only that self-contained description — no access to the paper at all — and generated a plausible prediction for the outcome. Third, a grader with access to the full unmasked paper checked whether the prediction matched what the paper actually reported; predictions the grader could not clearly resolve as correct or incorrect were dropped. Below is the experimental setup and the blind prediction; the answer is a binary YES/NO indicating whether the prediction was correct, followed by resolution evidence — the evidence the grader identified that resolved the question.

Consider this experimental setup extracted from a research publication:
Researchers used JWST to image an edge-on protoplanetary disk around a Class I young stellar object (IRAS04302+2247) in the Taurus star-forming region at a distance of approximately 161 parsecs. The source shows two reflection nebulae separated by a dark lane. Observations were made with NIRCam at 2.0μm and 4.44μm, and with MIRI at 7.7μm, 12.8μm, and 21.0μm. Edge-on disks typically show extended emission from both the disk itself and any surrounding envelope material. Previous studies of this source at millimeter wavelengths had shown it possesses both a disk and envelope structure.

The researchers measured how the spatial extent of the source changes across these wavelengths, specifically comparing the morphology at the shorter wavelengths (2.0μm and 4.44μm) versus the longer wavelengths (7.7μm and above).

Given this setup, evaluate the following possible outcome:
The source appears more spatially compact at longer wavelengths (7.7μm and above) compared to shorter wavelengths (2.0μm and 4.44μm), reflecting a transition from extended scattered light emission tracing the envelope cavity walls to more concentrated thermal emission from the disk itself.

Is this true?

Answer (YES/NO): NO